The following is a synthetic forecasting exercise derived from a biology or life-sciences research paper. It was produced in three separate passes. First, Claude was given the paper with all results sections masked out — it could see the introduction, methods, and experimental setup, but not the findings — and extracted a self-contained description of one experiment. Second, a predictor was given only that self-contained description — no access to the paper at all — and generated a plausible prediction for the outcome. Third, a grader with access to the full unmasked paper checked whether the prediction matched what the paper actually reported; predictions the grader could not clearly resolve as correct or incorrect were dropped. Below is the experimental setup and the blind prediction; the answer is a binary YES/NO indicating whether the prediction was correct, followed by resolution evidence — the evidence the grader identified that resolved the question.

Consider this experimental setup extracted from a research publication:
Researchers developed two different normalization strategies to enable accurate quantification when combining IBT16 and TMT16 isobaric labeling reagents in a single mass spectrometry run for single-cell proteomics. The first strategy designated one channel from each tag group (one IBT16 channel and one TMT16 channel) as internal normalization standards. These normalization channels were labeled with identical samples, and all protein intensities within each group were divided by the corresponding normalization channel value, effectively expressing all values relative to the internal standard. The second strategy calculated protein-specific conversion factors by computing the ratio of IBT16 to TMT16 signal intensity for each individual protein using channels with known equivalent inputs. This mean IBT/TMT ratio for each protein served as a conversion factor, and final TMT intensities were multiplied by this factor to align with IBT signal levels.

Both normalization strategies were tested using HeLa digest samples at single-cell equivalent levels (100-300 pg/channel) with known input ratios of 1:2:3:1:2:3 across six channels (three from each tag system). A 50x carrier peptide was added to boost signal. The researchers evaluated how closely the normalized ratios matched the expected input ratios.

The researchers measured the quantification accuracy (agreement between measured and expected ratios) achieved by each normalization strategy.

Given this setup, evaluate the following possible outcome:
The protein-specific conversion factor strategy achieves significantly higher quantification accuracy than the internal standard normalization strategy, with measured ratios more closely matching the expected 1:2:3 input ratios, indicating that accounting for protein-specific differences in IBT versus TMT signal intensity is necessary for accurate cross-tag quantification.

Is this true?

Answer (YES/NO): NO